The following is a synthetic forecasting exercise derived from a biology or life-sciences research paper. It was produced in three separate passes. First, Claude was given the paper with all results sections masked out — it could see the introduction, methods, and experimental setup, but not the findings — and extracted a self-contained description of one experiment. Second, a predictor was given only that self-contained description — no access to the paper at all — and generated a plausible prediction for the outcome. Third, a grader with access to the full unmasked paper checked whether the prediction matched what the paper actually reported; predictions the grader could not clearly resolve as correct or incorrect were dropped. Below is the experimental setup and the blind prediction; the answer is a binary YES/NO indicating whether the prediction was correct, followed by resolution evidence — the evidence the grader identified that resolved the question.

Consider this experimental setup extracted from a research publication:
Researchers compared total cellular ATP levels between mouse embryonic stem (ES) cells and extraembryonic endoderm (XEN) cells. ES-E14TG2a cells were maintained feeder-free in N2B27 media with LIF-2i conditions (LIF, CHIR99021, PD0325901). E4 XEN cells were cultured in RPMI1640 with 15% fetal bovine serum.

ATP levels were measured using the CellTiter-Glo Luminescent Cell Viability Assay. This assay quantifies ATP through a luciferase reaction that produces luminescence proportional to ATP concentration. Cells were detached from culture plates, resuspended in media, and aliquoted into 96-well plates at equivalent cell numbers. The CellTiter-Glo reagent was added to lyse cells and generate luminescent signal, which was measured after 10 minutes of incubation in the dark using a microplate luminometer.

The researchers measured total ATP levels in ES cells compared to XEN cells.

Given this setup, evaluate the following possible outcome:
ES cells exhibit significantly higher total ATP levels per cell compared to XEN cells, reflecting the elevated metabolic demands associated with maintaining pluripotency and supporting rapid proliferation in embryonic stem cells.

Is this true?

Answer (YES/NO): NO